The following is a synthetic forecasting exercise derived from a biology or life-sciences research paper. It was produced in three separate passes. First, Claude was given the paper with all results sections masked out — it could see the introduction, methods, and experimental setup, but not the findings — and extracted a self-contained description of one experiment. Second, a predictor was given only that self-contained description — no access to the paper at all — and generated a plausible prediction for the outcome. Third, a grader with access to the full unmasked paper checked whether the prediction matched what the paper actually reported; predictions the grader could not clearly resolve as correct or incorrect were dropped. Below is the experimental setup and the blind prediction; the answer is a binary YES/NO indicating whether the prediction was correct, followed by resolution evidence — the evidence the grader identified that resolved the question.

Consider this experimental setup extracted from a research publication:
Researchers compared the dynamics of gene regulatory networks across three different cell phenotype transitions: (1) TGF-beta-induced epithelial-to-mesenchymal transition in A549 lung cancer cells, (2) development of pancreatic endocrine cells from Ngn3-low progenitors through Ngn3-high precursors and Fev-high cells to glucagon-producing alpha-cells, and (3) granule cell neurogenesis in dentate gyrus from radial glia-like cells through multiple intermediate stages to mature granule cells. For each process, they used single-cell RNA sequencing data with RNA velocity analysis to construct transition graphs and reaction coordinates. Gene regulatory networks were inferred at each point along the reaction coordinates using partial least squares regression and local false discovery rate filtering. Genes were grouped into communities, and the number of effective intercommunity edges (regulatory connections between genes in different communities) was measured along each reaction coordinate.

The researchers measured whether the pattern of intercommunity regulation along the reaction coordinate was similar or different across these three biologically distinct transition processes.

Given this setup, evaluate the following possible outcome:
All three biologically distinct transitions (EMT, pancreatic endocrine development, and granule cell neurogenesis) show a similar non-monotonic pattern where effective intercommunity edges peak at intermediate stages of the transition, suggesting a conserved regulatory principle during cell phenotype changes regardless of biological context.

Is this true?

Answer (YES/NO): YES